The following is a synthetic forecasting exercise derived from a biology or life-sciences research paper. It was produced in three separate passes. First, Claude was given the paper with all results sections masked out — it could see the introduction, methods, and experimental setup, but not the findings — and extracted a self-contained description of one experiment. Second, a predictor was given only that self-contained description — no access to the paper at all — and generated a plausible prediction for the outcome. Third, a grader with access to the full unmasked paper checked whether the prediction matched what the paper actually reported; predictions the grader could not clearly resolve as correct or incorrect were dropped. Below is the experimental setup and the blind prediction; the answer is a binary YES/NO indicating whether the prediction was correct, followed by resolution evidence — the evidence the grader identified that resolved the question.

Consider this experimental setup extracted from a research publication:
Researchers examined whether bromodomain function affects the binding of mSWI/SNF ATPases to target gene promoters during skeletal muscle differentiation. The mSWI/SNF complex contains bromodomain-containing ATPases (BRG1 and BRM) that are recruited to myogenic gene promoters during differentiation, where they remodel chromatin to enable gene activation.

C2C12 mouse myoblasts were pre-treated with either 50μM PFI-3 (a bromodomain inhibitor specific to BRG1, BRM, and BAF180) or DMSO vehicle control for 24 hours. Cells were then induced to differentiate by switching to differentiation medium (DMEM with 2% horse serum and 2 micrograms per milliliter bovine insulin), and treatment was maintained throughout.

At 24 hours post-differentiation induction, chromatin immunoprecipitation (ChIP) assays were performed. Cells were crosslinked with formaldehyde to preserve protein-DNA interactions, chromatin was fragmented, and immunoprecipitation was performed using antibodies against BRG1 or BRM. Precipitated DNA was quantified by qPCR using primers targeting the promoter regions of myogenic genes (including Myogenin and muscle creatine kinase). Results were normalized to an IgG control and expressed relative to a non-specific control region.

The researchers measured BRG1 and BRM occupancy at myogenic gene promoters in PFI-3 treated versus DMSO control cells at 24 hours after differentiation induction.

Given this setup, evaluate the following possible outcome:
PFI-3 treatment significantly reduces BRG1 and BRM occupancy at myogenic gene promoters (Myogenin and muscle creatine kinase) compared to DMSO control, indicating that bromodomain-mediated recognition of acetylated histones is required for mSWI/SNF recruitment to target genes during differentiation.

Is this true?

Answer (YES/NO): YES